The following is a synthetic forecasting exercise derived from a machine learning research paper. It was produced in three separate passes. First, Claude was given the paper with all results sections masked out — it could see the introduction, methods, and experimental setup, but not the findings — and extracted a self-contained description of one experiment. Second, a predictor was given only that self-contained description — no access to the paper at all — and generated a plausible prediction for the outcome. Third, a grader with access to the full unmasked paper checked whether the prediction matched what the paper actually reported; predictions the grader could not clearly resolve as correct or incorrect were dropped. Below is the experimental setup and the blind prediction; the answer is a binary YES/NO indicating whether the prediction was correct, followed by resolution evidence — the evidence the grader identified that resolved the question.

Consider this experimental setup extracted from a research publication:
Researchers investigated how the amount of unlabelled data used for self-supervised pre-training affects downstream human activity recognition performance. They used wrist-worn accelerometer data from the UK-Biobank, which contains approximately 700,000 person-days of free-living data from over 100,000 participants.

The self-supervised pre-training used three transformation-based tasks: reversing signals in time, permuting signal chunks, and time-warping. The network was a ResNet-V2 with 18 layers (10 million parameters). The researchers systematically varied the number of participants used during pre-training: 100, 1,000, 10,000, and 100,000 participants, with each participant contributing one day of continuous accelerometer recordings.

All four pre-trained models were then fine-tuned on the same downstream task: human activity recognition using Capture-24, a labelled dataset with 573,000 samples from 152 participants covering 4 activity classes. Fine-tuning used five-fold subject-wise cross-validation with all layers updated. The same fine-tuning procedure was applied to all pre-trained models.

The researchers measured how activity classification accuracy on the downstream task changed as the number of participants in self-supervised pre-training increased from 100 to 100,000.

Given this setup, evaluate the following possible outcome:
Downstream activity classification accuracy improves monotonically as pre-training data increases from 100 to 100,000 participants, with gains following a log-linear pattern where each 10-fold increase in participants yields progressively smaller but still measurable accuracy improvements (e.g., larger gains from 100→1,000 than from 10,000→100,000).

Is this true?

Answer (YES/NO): NO